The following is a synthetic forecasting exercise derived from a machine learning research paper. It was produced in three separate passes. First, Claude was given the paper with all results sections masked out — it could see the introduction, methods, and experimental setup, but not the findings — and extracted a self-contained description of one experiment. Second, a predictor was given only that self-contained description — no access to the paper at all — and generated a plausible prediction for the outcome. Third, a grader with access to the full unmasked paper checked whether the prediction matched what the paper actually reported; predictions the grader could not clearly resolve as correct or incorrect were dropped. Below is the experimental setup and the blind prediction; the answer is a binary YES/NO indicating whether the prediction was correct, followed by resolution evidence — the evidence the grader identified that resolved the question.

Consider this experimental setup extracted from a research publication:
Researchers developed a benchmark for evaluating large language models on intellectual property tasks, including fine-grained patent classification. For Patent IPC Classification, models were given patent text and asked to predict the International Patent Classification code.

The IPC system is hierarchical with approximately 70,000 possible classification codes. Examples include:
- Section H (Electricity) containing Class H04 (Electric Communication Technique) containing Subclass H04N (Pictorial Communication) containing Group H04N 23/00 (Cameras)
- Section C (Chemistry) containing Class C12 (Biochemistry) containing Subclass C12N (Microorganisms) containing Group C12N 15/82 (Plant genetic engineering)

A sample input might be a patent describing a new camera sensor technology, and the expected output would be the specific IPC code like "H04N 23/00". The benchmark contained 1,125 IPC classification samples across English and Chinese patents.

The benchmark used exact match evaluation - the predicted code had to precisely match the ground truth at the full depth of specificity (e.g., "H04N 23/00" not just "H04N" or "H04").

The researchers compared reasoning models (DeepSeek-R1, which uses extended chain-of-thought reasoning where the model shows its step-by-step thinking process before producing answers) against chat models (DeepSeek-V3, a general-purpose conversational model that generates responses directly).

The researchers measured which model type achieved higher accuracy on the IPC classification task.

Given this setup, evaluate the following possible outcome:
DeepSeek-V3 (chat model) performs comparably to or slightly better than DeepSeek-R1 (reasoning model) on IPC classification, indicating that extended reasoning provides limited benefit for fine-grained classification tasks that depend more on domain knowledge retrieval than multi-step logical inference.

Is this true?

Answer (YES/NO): NO